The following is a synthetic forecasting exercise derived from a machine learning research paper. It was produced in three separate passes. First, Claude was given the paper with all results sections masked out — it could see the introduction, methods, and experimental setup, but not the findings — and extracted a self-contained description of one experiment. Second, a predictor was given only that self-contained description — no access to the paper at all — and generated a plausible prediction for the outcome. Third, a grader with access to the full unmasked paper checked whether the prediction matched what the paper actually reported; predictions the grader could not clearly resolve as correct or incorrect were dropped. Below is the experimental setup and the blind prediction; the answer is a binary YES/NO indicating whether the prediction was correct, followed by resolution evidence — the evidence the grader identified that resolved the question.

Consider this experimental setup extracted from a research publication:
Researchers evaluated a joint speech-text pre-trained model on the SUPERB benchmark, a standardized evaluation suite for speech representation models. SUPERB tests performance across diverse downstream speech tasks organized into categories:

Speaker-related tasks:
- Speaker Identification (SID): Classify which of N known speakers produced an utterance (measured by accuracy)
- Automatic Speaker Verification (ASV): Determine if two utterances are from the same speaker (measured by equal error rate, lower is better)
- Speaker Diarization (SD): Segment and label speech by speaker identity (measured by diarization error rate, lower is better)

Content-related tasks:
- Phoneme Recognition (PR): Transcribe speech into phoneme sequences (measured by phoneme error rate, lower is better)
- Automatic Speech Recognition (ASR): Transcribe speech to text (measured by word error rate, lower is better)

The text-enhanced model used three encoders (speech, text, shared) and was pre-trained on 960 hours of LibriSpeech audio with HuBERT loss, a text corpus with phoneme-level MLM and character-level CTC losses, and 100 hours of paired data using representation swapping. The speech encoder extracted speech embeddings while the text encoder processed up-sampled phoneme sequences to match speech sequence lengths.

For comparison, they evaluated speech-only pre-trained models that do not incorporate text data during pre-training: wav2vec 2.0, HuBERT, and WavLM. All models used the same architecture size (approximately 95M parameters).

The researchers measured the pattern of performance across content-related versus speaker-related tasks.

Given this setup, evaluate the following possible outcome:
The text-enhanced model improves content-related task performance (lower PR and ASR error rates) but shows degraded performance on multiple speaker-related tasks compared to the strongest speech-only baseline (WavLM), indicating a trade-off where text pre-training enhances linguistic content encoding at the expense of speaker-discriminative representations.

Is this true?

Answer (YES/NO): YES